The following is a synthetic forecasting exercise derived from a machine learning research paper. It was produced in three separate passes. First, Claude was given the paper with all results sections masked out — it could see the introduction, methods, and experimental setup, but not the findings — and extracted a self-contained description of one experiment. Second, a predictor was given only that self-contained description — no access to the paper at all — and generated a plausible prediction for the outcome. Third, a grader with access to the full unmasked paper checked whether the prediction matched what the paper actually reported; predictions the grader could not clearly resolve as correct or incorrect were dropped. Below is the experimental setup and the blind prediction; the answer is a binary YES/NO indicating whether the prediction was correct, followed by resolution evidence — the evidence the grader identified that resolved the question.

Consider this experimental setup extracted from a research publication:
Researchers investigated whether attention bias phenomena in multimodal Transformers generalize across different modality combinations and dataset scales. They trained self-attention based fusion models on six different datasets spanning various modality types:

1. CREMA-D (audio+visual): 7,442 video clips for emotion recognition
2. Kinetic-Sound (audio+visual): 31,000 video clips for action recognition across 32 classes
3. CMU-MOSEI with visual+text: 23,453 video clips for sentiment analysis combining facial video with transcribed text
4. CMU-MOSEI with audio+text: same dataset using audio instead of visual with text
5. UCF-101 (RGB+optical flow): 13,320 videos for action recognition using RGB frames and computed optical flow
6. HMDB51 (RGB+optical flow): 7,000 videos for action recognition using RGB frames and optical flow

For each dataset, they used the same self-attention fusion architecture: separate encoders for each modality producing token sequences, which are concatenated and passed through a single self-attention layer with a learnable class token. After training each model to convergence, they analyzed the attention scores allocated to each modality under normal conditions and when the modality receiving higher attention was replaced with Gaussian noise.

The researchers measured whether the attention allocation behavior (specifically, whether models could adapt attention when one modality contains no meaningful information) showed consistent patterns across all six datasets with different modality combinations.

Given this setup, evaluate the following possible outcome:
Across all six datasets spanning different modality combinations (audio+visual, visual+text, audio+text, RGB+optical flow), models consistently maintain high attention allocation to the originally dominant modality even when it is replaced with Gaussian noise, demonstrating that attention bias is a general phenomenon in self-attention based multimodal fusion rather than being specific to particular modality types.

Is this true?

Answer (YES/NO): YES